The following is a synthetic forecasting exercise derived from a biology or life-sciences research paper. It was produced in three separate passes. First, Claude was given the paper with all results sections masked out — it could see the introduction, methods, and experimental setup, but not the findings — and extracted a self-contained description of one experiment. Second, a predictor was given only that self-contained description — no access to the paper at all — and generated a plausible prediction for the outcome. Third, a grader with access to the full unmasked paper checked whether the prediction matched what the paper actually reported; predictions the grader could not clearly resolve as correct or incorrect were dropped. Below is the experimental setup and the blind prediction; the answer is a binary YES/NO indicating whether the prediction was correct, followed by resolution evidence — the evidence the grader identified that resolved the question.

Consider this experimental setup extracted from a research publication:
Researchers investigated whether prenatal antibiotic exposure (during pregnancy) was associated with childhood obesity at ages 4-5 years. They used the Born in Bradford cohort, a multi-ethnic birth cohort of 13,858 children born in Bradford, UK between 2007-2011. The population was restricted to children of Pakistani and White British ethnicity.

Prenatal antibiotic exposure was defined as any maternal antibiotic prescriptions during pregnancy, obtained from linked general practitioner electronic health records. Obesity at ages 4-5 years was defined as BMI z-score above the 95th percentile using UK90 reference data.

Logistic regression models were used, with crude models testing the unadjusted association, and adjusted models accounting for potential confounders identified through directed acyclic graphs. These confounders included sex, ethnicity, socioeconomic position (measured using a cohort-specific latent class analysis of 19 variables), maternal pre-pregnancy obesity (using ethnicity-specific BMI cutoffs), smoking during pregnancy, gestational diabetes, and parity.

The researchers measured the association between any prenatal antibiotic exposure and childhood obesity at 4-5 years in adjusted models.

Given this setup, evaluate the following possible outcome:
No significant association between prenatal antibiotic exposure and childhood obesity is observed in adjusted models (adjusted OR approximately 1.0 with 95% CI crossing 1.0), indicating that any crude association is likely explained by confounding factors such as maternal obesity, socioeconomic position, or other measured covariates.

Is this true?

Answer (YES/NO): YES